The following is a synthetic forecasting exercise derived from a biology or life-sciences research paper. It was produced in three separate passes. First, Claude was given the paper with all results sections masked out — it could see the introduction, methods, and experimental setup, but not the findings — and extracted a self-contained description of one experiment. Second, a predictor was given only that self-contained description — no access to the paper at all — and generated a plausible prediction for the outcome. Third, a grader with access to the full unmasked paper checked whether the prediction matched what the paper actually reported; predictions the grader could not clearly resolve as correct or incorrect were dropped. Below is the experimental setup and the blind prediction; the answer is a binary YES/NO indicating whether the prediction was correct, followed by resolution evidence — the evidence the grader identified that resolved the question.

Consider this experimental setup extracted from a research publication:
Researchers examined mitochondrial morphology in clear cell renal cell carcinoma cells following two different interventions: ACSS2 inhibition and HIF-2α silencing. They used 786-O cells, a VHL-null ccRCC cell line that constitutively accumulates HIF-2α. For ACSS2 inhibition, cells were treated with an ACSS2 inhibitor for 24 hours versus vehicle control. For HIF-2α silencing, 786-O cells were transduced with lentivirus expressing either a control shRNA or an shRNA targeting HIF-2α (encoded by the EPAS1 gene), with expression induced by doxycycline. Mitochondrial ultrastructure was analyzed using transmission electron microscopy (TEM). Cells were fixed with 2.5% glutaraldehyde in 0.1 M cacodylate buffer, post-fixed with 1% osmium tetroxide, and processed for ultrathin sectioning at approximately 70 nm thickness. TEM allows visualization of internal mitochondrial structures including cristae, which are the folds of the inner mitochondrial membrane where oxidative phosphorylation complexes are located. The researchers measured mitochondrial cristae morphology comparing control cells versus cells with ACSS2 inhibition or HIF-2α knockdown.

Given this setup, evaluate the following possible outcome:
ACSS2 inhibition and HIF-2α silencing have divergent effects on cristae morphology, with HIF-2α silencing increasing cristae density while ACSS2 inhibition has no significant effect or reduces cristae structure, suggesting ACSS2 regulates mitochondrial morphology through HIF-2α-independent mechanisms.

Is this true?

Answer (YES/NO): NO